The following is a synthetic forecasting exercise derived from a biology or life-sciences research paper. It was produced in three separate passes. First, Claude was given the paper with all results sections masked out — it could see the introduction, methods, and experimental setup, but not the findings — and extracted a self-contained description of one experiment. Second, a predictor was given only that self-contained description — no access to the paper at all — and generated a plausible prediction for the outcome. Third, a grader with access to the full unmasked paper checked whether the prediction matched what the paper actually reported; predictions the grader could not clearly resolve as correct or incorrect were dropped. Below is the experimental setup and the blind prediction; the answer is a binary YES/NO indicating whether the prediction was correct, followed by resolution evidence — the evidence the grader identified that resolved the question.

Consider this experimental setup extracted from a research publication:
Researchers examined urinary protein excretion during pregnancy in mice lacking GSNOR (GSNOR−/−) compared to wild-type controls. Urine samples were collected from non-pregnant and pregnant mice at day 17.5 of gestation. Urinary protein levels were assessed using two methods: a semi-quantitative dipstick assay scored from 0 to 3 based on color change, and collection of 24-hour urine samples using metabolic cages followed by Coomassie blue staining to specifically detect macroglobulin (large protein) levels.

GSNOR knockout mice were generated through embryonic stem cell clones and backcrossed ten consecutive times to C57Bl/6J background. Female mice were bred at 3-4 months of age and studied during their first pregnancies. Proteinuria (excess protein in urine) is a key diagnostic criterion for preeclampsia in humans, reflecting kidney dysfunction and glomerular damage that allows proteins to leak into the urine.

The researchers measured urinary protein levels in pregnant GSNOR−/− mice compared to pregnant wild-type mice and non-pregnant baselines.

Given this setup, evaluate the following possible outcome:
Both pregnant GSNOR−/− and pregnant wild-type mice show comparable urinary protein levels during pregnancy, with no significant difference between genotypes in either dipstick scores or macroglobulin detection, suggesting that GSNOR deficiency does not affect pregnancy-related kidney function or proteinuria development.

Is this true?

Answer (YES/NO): NO